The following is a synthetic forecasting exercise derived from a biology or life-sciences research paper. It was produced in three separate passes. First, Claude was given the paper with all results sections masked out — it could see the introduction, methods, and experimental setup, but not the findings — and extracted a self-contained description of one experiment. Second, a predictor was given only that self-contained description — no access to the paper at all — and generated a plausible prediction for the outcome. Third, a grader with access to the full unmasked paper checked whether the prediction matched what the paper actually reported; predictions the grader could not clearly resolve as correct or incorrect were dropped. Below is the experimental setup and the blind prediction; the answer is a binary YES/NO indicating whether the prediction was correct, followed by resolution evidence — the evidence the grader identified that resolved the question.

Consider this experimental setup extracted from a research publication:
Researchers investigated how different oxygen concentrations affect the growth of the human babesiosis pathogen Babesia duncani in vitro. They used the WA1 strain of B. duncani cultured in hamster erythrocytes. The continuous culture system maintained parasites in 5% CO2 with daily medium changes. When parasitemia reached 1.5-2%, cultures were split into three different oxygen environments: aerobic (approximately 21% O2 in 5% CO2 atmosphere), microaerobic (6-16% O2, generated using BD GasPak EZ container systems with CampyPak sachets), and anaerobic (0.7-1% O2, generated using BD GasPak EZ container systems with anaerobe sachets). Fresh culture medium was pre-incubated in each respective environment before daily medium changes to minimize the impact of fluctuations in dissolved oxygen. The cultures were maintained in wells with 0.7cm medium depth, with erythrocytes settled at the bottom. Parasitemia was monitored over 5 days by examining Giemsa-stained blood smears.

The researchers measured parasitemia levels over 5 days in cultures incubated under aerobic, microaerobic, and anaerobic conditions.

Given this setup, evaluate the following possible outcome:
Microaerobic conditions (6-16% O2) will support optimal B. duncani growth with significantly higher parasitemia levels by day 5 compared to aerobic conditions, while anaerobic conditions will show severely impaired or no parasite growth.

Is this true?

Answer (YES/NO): NO